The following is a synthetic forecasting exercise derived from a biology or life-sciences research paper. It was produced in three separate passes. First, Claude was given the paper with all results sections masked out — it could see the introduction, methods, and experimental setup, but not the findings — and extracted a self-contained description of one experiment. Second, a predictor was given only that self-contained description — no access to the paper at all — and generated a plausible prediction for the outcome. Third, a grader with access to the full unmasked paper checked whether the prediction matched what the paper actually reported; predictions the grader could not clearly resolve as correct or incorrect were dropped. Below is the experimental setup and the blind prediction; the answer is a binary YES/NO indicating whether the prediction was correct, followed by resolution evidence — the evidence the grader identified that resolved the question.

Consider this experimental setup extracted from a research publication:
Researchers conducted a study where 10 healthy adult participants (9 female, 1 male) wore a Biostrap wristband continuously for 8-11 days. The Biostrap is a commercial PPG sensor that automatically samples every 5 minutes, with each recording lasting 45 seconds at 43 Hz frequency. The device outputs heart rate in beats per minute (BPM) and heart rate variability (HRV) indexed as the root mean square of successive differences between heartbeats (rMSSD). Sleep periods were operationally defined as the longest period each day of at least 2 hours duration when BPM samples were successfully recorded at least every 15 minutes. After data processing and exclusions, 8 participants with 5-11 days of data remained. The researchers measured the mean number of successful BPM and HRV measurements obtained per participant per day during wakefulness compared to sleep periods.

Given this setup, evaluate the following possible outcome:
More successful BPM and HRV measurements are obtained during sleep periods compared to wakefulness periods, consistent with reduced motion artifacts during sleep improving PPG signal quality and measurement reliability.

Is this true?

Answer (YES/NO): YES